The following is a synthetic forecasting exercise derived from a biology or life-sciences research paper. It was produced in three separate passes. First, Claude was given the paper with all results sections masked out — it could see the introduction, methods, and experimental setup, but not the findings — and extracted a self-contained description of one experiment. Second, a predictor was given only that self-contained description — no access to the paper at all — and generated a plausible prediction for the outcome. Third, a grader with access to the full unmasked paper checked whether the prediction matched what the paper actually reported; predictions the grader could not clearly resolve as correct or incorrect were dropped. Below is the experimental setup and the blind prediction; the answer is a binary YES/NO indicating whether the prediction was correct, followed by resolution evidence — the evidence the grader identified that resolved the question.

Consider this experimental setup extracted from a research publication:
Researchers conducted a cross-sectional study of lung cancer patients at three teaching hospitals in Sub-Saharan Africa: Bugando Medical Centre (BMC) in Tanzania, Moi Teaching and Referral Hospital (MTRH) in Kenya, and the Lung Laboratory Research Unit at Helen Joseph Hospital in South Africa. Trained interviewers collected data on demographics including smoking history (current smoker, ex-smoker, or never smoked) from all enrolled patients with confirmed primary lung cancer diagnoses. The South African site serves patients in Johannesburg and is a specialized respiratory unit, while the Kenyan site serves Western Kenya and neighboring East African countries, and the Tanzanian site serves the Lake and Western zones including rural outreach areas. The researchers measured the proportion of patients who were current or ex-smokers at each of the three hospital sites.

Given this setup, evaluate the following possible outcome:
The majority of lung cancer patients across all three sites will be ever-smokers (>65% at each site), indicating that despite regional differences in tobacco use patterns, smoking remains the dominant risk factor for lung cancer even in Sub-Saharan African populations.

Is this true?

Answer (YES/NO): NO